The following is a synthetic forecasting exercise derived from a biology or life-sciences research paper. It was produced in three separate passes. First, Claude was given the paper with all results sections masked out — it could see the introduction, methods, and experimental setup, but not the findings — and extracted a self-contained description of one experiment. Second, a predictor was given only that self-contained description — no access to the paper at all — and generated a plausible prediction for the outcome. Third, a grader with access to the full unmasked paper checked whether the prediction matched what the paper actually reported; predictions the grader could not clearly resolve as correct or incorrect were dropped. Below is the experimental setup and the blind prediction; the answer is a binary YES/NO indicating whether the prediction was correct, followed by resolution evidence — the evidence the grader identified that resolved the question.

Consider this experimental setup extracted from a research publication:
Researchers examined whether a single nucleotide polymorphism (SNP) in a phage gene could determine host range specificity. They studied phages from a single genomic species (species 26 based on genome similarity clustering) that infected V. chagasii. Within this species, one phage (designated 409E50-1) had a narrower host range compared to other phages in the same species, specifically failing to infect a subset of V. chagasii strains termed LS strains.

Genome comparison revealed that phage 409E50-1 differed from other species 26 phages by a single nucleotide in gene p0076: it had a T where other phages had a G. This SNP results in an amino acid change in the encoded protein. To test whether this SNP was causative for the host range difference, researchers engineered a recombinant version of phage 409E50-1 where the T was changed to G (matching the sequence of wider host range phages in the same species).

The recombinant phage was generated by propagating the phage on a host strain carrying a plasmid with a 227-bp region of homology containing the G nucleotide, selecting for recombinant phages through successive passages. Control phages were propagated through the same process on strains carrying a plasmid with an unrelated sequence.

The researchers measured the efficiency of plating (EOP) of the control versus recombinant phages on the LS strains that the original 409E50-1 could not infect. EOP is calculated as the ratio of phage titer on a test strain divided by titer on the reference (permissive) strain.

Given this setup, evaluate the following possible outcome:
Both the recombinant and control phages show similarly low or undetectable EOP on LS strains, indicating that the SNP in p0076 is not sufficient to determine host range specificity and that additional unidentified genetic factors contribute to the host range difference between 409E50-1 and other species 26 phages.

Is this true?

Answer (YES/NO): NO